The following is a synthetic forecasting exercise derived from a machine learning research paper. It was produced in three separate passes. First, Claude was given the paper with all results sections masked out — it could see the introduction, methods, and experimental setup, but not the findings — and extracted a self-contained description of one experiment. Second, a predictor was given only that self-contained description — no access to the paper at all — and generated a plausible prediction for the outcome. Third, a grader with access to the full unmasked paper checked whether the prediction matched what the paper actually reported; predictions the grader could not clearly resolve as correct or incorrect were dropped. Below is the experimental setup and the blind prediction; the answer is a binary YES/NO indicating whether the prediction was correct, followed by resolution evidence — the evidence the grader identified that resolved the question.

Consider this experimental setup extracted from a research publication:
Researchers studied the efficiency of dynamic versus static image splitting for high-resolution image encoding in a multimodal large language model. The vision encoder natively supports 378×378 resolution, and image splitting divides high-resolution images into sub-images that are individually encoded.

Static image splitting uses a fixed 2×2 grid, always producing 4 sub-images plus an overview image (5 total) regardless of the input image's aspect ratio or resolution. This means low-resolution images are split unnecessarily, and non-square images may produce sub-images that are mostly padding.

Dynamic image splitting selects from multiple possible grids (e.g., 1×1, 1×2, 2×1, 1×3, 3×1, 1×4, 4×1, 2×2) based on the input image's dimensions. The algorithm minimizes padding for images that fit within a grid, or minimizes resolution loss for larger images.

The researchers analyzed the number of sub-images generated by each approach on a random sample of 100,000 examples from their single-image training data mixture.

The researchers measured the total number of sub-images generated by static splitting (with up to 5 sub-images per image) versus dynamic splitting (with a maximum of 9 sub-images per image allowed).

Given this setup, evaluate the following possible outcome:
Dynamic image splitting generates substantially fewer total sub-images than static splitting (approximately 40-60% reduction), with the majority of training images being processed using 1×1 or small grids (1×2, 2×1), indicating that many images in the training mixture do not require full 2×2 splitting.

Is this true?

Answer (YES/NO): NO